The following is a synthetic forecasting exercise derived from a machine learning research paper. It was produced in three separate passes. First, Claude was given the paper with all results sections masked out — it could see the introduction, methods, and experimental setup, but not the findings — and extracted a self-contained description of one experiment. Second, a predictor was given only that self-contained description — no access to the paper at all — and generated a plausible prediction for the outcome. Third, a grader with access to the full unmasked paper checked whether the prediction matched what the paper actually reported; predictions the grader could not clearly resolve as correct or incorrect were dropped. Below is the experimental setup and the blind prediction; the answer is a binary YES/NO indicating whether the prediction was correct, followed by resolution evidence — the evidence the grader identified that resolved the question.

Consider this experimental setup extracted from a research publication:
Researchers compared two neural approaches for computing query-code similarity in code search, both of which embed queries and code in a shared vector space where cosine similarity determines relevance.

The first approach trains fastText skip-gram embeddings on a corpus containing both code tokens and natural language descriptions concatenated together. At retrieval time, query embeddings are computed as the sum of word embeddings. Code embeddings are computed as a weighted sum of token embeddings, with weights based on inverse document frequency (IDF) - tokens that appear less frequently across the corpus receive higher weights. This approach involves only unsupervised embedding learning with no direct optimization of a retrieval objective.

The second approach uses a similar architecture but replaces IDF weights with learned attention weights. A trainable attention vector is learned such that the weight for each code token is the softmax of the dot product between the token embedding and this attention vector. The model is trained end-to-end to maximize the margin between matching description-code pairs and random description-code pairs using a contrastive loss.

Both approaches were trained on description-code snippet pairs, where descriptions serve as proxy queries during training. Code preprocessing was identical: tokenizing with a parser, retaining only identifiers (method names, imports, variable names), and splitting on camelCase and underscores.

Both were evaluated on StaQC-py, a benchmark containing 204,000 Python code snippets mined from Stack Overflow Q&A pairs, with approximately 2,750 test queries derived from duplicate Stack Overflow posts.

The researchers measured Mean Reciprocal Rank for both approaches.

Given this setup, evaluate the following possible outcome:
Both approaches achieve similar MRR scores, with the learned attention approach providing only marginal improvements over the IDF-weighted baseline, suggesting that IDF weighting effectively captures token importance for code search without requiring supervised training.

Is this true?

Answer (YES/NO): NO